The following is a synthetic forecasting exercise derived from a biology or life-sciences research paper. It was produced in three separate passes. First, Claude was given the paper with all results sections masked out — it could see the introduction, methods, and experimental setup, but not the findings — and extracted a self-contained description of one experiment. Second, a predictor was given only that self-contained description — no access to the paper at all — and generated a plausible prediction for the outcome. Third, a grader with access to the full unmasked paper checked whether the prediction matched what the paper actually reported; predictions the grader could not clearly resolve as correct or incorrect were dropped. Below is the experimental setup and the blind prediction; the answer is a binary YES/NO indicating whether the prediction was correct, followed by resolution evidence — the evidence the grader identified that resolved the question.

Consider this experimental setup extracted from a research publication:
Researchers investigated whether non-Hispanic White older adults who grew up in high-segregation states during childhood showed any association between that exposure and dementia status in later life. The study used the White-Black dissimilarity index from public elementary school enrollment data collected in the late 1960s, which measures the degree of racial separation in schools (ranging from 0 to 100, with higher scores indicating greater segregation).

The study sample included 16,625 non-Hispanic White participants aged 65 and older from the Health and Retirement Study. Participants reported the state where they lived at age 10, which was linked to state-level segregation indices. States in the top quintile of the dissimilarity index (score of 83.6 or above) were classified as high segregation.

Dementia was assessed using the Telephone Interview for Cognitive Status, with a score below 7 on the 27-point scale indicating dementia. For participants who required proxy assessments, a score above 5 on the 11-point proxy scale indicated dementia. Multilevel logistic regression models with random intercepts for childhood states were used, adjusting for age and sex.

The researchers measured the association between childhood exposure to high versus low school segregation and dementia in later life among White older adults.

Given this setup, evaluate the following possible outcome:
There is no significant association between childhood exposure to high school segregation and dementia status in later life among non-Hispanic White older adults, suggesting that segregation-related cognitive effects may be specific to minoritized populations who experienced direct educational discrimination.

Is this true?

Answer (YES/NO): YES